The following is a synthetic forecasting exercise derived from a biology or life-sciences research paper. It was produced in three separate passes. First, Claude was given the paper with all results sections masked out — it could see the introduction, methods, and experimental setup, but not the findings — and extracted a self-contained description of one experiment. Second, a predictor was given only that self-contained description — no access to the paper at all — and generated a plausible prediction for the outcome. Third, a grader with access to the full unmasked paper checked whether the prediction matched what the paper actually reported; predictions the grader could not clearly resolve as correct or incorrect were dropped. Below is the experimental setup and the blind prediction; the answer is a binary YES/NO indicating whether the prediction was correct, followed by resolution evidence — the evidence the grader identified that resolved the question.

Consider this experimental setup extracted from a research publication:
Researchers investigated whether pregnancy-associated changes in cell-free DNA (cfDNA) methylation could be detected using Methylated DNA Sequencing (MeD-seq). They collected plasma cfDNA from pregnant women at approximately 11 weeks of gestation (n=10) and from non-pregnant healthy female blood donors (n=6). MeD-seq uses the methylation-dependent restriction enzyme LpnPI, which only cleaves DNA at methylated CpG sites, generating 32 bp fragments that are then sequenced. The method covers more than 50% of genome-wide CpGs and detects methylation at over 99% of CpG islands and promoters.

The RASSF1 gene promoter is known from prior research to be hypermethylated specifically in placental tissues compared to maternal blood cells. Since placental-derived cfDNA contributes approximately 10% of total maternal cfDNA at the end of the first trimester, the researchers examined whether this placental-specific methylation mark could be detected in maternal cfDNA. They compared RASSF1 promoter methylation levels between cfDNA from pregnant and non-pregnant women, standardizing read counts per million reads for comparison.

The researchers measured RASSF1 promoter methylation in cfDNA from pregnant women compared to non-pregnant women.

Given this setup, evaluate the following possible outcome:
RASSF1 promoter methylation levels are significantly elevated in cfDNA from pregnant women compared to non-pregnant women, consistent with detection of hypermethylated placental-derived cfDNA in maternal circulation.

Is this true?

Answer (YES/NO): YES